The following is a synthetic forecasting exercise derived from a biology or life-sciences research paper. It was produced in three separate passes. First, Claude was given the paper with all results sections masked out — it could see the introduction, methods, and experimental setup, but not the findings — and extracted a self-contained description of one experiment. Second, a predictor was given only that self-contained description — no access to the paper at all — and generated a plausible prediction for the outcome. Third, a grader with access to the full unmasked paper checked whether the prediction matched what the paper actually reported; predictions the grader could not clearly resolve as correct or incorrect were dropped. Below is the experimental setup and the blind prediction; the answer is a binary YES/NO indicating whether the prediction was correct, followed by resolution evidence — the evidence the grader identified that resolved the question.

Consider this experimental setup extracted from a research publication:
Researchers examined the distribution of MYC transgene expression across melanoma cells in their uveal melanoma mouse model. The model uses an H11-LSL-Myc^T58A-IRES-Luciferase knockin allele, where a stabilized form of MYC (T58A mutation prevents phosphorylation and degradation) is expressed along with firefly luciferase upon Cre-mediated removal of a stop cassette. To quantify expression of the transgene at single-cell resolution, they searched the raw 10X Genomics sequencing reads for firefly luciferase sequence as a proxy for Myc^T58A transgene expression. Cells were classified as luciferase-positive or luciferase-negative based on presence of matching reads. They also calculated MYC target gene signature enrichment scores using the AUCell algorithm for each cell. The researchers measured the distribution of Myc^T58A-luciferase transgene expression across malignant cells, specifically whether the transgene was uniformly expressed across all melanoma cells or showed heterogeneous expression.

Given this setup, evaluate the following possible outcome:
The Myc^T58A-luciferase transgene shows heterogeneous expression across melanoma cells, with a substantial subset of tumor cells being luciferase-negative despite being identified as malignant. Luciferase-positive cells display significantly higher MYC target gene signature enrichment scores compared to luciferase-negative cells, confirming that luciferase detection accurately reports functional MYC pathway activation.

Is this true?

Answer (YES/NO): NO